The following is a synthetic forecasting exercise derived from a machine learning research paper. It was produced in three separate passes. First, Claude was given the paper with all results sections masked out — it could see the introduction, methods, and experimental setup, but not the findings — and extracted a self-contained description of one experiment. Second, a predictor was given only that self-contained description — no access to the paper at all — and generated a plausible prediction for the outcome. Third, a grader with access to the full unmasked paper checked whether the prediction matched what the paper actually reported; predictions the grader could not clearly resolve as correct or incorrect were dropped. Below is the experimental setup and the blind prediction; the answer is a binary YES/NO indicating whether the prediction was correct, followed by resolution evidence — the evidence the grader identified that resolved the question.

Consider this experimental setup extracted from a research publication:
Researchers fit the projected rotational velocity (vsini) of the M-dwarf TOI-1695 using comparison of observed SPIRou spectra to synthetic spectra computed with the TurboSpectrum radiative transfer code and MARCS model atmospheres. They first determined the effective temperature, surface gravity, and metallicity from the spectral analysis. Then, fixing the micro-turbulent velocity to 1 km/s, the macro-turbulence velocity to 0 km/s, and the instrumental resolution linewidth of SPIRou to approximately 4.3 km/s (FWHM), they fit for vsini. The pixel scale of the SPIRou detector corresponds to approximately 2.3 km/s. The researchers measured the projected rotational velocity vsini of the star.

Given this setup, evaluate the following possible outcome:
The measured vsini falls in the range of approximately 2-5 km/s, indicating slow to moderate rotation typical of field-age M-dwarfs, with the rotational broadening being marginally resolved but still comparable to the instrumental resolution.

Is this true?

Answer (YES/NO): NO